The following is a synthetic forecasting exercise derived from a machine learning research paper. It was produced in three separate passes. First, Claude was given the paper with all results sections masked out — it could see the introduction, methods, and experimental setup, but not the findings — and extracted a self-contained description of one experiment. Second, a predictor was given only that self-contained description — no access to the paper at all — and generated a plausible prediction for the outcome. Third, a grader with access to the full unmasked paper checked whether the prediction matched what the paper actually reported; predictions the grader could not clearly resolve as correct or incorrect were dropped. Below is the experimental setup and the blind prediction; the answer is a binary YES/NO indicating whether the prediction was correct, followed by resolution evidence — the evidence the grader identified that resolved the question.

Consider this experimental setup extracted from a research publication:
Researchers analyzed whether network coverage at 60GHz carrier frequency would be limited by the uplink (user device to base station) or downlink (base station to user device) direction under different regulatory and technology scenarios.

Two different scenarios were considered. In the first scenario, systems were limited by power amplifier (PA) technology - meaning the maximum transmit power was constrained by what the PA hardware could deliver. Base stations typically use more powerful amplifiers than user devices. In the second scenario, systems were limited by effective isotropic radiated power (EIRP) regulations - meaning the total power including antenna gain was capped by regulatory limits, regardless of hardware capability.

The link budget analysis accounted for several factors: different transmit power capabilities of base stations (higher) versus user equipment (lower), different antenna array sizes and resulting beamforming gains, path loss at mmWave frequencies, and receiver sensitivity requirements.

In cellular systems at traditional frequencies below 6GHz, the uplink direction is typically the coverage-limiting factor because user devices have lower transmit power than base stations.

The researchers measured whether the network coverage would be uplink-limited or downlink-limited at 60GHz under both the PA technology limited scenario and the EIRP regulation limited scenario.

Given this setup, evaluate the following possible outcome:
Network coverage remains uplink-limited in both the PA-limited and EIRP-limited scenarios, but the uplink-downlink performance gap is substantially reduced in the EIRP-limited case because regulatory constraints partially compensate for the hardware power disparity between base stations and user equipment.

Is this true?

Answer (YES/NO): NO